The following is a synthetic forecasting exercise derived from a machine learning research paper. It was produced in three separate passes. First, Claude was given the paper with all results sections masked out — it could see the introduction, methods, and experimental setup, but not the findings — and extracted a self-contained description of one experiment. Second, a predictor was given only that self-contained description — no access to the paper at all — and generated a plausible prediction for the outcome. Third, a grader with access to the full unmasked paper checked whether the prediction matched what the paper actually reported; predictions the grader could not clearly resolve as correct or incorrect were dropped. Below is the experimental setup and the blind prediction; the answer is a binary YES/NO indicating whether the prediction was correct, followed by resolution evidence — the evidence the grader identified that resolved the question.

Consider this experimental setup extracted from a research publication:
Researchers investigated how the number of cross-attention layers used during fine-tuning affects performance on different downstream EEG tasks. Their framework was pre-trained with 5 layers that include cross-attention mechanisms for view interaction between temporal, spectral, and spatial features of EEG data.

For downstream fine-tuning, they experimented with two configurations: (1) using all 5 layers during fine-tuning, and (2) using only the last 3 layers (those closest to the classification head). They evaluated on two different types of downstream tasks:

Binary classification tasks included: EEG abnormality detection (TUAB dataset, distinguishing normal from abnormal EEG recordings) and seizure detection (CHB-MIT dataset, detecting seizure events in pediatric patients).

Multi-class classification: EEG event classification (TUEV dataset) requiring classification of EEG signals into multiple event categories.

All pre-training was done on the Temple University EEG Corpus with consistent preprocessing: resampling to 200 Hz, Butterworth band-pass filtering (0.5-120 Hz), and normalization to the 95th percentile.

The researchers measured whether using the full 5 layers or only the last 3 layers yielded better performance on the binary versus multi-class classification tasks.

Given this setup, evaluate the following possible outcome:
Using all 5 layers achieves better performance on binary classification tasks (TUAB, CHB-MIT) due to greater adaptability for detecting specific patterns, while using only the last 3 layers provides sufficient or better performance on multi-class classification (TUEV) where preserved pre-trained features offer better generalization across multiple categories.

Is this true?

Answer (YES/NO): YES